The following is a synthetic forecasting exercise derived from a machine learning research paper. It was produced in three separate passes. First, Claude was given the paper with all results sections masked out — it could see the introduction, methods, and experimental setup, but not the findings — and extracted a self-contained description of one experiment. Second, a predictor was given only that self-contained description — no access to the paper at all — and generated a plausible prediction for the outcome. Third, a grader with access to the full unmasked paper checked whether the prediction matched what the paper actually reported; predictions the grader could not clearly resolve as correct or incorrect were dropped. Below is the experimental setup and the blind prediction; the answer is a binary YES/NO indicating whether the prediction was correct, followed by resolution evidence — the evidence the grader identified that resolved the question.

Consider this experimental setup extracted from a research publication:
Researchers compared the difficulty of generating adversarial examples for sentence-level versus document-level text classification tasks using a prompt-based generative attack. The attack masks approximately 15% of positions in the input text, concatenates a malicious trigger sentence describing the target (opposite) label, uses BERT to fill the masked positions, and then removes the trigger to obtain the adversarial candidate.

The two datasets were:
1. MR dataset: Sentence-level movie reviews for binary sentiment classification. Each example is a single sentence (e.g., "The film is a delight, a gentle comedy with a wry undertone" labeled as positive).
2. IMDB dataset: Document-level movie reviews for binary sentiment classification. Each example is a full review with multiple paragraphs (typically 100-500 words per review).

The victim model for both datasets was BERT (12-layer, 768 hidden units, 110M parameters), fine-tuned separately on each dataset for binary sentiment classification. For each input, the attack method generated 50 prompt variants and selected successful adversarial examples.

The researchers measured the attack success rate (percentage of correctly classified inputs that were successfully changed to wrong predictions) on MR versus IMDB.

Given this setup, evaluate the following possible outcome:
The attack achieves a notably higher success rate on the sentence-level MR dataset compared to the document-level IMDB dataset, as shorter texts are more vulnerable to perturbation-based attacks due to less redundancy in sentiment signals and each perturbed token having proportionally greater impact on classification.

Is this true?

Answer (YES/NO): YES